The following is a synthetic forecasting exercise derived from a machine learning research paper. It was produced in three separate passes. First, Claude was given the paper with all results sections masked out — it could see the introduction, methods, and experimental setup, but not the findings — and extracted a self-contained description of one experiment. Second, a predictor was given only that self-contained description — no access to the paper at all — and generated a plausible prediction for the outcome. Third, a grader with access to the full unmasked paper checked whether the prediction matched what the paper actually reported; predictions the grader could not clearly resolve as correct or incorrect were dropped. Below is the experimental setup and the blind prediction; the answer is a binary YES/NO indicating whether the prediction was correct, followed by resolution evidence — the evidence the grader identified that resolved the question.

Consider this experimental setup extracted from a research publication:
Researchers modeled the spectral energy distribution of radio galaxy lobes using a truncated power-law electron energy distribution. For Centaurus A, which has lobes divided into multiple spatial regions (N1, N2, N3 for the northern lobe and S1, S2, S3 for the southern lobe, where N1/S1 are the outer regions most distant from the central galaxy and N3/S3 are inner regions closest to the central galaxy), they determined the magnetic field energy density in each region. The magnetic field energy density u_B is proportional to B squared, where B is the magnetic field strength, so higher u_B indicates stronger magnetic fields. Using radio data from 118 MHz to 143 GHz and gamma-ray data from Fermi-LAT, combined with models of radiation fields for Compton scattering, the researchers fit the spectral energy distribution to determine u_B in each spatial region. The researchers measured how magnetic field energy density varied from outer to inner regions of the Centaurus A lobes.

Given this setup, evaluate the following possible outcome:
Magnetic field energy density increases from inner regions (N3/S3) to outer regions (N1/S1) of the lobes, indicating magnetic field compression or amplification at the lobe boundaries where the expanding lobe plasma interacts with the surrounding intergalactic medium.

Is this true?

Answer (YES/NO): NO